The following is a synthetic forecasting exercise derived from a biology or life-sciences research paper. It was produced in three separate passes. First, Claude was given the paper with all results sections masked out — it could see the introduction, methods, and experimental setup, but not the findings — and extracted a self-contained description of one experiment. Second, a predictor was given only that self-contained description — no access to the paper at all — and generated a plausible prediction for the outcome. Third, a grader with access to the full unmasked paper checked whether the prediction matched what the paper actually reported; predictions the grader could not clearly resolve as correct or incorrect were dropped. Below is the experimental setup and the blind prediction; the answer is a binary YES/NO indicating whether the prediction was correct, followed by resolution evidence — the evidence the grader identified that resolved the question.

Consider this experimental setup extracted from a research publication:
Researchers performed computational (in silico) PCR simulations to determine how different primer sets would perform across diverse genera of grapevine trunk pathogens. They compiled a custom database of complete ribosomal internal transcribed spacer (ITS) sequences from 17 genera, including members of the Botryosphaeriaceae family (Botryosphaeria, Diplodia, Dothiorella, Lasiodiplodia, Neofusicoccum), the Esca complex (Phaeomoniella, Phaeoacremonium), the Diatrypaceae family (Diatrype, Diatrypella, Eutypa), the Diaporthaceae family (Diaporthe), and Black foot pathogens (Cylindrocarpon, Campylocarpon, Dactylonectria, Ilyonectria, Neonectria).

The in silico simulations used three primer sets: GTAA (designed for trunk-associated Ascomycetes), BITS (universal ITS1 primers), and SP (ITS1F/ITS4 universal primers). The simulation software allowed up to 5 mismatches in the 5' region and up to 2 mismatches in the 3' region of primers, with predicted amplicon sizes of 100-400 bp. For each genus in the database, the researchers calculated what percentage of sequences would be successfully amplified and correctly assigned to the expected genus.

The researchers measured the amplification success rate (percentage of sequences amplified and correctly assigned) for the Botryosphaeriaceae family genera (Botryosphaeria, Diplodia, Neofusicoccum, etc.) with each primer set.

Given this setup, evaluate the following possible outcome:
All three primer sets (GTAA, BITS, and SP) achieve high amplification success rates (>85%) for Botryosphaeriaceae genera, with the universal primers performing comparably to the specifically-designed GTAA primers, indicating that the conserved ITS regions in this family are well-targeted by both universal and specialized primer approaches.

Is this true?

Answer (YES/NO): NO